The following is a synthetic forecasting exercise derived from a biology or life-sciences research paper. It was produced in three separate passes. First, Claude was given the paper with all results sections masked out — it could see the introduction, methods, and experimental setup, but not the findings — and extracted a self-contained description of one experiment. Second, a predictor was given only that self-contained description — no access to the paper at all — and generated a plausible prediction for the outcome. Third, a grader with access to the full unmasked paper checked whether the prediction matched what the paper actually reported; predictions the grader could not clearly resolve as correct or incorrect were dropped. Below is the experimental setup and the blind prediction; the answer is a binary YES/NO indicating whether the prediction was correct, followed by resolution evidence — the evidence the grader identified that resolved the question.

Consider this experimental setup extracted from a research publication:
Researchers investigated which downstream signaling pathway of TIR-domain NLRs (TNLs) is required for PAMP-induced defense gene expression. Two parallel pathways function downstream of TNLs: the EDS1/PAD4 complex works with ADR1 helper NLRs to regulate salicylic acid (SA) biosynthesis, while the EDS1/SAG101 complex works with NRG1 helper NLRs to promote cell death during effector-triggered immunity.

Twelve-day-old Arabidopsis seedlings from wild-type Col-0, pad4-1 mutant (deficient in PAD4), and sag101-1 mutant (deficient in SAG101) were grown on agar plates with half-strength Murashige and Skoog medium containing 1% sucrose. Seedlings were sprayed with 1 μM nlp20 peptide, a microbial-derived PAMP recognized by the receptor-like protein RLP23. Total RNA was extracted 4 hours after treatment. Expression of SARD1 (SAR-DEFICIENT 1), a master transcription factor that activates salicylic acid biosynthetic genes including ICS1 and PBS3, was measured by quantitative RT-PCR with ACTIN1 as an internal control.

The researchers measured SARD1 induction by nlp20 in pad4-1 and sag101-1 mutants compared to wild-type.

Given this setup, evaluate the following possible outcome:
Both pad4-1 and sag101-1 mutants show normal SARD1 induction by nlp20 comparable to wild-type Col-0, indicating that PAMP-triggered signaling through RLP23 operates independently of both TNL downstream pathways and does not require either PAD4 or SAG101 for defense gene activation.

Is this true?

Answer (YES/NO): NO